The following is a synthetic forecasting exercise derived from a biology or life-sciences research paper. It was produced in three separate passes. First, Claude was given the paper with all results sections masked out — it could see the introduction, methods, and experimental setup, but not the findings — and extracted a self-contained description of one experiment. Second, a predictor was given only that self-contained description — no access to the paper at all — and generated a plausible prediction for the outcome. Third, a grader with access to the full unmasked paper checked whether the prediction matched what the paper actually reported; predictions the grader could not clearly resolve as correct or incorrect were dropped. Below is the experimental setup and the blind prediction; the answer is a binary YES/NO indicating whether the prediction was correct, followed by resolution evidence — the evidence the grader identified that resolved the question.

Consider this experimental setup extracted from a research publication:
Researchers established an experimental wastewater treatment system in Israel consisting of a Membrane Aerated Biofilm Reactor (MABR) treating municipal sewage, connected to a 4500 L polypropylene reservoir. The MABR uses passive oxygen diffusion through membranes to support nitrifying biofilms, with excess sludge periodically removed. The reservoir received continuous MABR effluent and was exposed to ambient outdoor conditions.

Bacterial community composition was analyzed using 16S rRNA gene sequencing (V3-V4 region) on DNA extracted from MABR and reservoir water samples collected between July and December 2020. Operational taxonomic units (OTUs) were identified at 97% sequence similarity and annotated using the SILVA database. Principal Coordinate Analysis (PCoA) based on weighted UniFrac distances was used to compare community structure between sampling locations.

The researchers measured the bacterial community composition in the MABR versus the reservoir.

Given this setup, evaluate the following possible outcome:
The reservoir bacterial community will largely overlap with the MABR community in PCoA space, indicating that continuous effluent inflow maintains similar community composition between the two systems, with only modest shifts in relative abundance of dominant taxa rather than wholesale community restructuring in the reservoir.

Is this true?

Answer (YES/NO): NO